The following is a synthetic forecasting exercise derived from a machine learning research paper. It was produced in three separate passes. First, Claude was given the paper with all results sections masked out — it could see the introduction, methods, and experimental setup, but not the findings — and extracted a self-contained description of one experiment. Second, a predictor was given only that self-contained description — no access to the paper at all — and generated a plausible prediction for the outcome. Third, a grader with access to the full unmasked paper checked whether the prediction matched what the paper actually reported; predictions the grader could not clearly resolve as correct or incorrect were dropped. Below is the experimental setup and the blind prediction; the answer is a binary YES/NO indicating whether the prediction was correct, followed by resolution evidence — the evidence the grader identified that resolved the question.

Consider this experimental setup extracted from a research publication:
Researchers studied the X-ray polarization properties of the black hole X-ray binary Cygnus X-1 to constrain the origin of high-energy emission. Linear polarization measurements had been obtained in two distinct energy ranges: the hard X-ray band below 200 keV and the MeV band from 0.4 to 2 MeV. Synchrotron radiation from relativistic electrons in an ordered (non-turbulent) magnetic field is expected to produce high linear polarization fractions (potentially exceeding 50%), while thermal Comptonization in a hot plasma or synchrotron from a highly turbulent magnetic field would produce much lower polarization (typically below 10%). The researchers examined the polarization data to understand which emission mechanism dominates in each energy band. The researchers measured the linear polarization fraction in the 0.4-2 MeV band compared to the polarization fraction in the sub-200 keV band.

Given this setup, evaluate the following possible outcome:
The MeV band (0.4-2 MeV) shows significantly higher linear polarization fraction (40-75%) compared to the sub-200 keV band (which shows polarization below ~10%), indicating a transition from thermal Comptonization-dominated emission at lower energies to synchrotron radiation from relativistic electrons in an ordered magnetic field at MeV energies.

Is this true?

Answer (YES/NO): YES